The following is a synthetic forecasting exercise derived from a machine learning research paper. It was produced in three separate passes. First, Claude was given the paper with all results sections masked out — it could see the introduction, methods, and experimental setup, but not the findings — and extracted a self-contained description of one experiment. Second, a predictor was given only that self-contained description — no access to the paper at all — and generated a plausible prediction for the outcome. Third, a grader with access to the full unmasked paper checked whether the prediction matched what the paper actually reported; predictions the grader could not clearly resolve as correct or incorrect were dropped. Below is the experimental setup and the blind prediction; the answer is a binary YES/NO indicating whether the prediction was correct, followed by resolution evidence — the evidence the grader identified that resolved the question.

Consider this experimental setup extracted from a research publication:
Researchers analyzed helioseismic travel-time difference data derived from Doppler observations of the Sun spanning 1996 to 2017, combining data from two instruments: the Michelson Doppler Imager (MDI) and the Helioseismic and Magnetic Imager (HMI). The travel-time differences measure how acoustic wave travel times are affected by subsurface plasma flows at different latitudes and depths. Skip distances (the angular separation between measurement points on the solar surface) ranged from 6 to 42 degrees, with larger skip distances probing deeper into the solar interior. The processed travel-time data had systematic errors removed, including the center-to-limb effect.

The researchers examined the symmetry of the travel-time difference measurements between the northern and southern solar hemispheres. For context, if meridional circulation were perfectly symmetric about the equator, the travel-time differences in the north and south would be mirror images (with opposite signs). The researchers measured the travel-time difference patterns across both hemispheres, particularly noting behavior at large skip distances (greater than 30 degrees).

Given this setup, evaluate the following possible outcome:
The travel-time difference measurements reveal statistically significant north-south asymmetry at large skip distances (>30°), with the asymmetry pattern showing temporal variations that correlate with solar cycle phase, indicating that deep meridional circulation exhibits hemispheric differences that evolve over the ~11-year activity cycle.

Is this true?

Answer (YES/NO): NO